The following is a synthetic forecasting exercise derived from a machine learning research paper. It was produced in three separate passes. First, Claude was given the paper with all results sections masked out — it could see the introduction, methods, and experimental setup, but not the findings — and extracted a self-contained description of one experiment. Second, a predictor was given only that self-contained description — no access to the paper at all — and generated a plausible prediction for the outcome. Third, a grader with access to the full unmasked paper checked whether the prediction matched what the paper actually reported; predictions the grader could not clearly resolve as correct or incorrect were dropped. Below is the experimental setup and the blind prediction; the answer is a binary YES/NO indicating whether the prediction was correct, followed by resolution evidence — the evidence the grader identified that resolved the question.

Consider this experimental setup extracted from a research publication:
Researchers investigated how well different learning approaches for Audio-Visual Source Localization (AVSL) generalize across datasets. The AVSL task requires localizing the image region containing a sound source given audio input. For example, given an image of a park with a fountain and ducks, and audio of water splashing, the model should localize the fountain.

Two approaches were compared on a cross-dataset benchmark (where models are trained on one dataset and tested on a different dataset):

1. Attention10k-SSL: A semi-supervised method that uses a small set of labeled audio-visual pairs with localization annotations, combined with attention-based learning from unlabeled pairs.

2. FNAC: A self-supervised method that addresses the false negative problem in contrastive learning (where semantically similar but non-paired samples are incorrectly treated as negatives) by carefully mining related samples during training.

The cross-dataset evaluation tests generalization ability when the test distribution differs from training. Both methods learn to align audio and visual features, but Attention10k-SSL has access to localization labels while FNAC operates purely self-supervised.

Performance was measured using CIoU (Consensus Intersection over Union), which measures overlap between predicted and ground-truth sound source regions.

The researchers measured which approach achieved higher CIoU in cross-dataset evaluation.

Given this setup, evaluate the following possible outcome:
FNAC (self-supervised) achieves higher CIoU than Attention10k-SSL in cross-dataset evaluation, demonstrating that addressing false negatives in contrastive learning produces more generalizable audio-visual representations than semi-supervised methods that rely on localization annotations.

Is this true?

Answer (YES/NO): YES